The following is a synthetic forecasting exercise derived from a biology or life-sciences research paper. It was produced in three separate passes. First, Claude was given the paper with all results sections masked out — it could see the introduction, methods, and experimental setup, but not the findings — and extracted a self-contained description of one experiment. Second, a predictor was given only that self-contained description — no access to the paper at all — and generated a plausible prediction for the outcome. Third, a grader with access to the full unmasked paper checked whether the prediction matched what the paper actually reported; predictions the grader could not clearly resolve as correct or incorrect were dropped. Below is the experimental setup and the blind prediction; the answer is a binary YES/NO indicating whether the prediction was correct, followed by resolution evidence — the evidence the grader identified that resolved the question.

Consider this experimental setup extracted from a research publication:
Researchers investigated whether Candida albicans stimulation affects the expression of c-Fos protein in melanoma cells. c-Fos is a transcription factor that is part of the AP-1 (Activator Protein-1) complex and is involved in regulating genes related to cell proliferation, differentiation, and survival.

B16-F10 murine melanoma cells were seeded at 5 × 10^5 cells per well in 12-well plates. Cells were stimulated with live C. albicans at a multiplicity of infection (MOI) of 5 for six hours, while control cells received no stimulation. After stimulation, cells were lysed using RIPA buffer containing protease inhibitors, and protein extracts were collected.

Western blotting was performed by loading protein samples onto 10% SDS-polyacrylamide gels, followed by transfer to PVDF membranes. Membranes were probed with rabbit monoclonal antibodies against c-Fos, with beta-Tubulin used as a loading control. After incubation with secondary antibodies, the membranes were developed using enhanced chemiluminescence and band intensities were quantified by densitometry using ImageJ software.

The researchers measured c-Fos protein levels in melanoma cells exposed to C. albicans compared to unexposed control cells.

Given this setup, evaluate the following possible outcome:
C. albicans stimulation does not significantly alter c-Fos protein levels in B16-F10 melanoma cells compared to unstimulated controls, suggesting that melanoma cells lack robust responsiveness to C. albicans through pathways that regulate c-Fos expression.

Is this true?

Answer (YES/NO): NO